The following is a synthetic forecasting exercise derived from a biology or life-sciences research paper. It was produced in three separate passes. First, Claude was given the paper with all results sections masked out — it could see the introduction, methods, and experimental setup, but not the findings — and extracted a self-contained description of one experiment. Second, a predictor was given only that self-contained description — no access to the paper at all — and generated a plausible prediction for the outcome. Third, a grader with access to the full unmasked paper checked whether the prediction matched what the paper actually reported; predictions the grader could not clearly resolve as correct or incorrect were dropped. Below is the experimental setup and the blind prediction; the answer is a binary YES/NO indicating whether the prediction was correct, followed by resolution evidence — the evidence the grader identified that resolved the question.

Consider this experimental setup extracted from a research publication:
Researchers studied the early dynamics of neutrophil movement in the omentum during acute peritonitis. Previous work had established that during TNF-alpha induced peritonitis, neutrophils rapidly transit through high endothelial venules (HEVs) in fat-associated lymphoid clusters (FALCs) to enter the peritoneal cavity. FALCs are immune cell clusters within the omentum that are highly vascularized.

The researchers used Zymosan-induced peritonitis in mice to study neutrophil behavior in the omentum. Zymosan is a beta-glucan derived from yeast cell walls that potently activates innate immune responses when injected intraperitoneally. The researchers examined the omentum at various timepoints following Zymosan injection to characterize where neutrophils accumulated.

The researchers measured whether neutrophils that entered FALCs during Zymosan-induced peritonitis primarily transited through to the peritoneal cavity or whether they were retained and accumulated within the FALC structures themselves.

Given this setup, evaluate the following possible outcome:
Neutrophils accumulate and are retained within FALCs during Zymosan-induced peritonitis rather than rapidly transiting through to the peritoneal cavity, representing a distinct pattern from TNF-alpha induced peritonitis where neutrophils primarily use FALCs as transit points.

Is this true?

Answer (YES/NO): YES